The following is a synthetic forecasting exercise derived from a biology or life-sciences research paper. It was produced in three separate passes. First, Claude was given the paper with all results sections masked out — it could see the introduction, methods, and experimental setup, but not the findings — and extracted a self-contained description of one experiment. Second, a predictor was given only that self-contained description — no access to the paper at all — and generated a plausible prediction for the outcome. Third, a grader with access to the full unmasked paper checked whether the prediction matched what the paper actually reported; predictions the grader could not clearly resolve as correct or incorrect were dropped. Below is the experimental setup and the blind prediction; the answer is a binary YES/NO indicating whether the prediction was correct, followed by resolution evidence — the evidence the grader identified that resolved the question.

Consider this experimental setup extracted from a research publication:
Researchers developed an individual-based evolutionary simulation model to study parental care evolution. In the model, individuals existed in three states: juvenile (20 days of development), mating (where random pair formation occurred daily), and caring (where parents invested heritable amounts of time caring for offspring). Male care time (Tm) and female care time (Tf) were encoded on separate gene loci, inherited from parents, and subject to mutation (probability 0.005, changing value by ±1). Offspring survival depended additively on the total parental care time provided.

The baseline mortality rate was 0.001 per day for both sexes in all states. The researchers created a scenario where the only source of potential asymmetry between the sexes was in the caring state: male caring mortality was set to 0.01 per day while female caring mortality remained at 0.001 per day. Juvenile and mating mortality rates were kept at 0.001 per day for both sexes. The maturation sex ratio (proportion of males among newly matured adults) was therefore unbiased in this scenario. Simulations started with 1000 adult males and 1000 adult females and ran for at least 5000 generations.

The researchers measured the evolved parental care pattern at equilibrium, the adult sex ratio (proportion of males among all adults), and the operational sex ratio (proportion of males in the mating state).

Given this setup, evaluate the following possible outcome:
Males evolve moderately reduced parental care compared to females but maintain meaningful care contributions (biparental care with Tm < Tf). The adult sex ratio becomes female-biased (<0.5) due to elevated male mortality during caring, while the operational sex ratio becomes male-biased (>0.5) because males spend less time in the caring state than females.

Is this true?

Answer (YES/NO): NO